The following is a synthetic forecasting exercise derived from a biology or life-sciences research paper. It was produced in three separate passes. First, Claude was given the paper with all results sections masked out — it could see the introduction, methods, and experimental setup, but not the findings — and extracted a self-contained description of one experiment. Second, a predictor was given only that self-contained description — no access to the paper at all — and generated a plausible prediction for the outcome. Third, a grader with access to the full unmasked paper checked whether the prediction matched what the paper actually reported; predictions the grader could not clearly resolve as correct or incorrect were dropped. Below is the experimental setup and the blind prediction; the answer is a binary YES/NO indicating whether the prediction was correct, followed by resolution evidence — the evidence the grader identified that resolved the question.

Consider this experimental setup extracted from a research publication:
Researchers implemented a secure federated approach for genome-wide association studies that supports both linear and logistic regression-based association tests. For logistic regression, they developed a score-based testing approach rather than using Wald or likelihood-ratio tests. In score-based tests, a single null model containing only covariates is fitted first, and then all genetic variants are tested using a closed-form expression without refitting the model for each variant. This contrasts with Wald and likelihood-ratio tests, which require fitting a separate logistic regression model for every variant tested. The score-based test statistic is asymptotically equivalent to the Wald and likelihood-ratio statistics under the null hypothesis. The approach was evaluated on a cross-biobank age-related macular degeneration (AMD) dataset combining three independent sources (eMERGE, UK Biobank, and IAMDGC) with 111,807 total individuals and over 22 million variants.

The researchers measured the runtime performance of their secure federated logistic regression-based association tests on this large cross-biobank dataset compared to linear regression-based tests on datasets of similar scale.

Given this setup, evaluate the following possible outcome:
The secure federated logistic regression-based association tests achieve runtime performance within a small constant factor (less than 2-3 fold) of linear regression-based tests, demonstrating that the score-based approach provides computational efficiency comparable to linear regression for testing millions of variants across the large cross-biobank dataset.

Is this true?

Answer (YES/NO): YES